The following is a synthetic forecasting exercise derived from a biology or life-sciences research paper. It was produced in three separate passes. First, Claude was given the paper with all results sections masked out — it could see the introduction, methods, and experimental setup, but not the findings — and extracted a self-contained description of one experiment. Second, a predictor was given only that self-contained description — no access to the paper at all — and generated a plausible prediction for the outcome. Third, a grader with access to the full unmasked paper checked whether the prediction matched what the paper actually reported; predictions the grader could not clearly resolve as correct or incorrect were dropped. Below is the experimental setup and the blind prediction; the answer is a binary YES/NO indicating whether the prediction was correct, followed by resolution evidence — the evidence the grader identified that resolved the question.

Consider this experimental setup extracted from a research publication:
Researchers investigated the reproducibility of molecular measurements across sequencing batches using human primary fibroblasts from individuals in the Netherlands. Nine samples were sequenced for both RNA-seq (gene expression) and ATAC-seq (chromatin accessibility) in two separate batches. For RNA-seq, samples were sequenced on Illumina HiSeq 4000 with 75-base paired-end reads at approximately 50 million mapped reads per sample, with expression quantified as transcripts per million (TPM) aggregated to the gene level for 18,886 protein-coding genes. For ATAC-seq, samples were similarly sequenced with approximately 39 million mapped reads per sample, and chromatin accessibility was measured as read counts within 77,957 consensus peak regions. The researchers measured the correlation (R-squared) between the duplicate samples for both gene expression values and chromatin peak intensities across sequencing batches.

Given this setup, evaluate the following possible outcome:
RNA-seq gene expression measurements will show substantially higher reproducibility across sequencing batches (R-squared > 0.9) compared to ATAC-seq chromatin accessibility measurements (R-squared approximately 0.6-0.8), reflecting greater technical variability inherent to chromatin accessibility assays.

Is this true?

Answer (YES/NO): NO